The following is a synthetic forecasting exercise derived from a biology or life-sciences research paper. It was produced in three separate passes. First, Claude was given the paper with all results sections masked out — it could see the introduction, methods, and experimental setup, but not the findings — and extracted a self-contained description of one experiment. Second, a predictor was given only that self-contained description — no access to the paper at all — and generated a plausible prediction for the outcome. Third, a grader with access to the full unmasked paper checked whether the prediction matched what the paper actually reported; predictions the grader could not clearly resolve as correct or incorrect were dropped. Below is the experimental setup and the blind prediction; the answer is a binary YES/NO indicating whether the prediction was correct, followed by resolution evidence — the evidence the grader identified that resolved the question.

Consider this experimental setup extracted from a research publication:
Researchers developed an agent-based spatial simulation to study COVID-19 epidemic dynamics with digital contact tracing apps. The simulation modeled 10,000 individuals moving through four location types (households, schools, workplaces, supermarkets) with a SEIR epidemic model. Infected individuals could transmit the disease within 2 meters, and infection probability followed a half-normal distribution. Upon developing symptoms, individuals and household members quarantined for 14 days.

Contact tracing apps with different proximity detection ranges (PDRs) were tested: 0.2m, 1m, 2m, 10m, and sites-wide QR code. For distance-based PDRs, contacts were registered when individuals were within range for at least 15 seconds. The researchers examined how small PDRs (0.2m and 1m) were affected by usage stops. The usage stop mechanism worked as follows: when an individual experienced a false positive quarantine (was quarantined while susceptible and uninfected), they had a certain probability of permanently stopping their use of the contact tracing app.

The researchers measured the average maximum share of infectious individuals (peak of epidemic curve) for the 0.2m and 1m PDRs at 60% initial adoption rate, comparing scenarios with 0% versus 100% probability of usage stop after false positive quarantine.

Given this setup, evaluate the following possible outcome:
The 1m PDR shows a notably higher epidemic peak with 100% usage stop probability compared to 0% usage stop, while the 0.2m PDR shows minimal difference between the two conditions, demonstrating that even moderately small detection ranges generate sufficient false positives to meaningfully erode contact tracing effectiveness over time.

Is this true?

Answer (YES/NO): NO